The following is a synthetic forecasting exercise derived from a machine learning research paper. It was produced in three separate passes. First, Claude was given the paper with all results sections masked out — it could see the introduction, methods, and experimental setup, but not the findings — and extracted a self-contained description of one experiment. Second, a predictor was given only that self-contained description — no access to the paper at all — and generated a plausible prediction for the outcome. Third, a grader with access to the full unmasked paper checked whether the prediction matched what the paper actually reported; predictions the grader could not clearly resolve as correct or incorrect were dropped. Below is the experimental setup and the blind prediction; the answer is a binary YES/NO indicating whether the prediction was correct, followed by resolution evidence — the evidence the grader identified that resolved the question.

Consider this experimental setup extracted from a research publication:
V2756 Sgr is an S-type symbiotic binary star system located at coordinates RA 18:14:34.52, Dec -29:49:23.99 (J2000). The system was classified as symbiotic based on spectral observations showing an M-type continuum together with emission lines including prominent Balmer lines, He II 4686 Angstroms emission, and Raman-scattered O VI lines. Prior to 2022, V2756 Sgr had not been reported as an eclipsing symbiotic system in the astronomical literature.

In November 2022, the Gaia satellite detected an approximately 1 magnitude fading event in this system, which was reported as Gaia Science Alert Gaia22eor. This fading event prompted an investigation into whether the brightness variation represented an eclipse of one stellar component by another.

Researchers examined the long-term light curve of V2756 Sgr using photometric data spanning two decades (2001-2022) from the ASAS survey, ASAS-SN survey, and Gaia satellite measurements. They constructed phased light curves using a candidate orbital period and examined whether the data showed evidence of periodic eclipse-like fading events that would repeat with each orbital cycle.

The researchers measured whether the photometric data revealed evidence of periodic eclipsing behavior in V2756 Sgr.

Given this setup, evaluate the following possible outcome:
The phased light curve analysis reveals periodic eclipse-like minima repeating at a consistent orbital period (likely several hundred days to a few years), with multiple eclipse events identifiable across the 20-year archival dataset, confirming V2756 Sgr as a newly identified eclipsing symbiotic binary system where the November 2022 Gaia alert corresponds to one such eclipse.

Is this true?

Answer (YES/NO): YES